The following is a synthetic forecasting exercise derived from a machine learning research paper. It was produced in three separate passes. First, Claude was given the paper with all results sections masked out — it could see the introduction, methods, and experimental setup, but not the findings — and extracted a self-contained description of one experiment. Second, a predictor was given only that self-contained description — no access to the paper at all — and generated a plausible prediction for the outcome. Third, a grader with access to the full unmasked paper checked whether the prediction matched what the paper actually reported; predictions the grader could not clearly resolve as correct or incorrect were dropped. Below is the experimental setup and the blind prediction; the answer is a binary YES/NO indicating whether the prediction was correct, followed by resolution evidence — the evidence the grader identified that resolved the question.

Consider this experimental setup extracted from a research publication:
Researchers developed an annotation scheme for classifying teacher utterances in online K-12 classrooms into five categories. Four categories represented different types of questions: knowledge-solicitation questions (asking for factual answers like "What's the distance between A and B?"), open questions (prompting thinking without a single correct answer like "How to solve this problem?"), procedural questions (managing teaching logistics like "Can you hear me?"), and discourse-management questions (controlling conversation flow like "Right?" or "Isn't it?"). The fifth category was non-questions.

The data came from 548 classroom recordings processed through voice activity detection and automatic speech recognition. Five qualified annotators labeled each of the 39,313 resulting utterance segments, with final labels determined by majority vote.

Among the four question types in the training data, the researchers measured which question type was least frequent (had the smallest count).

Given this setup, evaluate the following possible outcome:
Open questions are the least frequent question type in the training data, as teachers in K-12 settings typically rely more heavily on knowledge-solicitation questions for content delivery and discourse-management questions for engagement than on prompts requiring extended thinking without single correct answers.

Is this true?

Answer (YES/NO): NO